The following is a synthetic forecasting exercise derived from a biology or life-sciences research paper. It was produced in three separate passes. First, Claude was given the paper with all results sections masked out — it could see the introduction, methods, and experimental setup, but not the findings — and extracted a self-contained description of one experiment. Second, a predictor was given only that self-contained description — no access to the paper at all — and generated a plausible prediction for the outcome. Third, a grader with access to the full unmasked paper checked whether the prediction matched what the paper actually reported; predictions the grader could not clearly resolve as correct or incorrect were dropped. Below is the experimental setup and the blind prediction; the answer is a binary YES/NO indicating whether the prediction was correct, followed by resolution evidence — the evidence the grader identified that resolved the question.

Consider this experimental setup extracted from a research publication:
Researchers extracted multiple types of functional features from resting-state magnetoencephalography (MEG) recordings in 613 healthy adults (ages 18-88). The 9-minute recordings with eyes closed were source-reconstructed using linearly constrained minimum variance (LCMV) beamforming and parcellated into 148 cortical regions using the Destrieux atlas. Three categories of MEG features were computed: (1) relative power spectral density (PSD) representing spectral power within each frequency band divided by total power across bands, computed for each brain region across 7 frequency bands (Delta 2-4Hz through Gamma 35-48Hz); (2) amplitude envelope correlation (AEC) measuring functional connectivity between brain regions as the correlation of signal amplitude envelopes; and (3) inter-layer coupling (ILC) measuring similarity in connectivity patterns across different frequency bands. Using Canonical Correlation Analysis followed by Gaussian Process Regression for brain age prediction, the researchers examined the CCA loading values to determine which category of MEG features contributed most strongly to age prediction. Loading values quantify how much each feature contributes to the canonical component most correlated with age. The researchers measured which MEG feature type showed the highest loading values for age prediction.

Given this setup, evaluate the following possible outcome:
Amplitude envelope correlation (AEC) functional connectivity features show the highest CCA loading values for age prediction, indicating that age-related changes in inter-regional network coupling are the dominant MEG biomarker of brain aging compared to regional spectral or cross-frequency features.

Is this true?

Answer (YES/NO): NO